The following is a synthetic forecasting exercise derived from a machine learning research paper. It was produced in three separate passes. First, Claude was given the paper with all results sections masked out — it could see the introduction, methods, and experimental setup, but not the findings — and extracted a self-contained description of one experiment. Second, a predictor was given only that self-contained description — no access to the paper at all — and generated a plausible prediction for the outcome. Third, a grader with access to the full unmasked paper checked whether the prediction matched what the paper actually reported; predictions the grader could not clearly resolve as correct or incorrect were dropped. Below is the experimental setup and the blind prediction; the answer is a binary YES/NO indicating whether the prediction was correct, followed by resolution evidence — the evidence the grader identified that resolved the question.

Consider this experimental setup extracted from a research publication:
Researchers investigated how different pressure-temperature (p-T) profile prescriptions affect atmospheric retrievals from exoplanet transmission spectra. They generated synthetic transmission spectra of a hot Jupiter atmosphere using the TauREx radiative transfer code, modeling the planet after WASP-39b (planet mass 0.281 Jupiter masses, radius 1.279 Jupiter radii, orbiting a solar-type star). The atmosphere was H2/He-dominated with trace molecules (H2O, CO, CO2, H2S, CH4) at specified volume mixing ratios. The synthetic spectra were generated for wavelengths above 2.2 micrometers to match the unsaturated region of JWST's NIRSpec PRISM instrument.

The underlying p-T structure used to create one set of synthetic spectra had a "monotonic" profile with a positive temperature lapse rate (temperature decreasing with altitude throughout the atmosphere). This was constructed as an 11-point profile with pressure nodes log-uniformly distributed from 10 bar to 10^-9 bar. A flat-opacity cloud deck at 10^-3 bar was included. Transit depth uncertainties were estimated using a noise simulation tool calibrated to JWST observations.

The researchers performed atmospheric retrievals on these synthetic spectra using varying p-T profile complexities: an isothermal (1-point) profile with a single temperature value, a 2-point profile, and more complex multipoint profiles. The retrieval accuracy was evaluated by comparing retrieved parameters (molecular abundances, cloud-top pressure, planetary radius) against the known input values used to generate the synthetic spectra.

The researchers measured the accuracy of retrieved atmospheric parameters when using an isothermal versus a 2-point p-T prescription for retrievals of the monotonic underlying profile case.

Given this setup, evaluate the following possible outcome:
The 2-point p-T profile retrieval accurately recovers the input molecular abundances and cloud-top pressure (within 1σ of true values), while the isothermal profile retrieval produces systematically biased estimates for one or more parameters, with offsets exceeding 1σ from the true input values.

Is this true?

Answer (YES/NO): YES